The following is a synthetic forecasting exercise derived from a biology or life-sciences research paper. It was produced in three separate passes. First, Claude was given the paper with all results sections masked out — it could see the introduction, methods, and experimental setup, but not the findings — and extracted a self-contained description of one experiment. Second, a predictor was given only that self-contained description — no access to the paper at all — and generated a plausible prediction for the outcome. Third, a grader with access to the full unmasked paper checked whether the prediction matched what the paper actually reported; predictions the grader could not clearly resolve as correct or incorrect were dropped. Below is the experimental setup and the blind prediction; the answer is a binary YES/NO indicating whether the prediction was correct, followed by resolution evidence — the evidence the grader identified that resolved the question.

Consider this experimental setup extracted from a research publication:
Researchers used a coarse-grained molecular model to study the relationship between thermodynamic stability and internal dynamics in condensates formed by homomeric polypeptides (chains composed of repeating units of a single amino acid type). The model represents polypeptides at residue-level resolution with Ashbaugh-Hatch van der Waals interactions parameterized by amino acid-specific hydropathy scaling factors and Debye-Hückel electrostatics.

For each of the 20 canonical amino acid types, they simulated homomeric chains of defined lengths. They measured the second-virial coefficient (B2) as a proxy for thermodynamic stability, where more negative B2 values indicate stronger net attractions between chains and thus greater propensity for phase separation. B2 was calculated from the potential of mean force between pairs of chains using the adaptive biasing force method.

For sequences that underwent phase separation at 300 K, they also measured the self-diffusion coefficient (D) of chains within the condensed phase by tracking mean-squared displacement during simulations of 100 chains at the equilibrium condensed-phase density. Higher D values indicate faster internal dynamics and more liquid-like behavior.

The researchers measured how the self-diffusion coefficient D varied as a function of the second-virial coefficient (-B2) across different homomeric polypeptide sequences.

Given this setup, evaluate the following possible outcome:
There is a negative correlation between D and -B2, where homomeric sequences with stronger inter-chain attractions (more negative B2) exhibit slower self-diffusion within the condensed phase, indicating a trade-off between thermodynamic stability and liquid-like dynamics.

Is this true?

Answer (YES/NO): YES